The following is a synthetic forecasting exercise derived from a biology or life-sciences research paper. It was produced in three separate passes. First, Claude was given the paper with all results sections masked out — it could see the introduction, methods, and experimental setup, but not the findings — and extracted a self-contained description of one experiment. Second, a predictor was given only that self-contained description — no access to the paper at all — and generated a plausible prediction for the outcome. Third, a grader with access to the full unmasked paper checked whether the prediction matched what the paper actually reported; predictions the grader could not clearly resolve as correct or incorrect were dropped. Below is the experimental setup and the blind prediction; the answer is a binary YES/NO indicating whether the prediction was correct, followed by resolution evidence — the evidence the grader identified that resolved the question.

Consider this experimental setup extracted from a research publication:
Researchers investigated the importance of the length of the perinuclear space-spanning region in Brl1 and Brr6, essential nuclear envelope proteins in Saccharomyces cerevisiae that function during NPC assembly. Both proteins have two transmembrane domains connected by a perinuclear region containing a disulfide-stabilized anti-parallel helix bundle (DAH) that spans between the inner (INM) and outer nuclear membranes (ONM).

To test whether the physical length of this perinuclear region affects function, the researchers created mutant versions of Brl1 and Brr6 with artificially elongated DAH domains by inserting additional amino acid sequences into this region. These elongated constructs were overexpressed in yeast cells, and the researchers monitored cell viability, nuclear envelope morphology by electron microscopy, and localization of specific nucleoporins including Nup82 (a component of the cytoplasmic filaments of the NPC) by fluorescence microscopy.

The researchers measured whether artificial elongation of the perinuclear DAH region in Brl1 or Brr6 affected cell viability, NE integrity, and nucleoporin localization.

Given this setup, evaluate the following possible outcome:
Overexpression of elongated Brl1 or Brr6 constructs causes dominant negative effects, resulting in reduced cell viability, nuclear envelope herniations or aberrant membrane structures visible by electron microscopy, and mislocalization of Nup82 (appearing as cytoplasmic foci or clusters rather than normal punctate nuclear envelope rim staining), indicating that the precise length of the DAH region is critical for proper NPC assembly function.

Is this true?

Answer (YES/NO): NO